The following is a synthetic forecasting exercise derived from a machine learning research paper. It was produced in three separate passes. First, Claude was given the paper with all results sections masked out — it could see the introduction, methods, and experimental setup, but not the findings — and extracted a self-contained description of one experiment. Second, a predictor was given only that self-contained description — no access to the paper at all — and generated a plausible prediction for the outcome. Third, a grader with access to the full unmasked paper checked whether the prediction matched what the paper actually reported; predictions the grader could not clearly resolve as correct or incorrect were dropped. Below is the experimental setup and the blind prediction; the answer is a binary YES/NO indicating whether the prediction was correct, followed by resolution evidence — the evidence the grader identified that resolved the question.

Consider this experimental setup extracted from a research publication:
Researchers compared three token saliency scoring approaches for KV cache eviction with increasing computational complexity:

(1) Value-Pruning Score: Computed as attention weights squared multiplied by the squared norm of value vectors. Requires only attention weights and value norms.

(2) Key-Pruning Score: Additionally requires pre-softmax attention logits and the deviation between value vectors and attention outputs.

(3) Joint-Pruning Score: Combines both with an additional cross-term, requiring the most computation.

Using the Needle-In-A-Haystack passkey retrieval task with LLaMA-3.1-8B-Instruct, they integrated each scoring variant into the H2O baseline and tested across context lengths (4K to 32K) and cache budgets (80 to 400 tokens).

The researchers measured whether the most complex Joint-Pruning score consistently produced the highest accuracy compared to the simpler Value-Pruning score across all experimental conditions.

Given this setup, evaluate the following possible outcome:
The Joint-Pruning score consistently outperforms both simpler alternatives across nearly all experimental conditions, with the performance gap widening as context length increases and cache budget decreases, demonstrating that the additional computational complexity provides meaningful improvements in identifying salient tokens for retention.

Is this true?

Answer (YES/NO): NO